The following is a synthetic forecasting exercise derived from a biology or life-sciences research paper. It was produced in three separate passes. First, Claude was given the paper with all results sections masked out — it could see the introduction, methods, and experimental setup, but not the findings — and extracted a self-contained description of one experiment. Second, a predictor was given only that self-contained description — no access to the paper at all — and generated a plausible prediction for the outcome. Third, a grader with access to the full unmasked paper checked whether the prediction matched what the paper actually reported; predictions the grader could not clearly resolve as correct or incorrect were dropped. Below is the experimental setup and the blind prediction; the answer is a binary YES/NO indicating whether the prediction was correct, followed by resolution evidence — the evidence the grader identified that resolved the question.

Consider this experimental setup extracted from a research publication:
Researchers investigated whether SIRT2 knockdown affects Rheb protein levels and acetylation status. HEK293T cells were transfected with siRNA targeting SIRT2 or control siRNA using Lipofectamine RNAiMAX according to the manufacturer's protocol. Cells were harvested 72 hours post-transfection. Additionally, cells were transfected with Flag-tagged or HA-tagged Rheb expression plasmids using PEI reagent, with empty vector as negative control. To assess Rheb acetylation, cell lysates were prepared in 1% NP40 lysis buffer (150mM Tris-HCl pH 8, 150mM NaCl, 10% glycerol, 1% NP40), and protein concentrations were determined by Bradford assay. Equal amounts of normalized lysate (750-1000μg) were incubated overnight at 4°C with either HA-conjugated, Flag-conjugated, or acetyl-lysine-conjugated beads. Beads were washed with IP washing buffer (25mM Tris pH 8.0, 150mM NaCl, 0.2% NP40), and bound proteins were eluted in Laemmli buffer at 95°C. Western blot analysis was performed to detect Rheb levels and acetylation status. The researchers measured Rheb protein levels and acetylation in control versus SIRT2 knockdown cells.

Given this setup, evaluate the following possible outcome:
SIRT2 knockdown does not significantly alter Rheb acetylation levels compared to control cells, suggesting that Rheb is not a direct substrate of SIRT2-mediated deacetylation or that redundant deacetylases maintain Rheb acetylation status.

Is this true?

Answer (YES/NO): NO